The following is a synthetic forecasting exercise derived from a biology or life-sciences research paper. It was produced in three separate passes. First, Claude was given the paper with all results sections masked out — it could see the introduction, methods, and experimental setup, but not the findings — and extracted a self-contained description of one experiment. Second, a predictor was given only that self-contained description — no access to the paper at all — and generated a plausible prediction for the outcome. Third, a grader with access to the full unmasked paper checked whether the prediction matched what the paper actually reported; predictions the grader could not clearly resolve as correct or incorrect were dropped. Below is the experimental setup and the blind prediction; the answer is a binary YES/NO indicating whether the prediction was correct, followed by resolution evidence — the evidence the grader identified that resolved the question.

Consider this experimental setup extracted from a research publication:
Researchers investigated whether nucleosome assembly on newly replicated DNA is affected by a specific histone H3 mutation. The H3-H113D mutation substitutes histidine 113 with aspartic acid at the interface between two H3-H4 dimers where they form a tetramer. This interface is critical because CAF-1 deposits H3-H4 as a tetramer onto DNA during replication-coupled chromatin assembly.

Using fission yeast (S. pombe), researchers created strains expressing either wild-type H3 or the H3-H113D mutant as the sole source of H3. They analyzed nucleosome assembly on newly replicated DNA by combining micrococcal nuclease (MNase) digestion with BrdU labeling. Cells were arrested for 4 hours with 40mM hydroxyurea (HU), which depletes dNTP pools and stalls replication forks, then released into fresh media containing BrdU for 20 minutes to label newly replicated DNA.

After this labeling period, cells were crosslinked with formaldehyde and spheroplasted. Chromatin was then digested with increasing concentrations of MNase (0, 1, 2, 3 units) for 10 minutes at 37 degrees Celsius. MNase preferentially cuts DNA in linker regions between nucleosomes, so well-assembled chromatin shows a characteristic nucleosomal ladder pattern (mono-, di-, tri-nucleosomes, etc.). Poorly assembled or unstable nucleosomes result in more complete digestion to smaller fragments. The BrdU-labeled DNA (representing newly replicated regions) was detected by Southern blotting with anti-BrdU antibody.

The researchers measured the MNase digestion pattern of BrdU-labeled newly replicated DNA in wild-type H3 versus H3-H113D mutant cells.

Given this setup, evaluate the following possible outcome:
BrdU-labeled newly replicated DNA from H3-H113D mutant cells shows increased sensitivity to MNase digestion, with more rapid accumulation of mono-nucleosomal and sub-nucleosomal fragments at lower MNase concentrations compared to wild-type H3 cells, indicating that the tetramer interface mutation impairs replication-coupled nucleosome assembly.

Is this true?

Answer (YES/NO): YES